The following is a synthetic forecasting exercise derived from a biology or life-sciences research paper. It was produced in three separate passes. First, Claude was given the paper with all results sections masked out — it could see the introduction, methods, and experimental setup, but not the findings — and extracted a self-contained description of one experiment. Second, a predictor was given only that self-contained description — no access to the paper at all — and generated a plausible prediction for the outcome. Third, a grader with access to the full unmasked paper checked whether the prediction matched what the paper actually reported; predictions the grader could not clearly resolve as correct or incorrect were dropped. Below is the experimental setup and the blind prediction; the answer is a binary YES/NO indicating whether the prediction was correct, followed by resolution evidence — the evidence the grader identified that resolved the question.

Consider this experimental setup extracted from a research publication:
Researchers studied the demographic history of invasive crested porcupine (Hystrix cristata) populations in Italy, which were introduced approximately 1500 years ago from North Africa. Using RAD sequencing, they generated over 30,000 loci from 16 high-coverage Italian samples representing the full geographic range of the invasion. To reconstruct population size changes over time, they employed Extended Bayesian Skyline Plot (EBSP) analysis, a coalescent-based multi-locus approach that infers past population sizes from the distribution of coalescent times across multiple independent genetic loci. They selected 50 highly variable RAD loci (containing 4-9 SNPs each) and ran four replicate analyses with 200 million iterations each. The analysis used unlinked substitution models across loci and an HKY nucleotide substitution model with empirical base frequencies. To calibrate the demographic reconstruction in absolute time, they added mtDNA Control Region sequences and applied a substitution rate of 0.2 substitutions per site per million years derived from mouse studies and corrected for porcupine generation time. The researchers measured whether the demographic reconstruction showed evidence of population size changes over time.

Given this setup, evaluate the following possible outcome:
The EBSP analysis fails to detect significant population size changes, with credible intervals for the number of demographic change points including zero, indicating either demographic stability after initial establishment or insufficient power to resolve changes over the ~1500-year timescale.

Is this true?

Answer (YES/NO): NO